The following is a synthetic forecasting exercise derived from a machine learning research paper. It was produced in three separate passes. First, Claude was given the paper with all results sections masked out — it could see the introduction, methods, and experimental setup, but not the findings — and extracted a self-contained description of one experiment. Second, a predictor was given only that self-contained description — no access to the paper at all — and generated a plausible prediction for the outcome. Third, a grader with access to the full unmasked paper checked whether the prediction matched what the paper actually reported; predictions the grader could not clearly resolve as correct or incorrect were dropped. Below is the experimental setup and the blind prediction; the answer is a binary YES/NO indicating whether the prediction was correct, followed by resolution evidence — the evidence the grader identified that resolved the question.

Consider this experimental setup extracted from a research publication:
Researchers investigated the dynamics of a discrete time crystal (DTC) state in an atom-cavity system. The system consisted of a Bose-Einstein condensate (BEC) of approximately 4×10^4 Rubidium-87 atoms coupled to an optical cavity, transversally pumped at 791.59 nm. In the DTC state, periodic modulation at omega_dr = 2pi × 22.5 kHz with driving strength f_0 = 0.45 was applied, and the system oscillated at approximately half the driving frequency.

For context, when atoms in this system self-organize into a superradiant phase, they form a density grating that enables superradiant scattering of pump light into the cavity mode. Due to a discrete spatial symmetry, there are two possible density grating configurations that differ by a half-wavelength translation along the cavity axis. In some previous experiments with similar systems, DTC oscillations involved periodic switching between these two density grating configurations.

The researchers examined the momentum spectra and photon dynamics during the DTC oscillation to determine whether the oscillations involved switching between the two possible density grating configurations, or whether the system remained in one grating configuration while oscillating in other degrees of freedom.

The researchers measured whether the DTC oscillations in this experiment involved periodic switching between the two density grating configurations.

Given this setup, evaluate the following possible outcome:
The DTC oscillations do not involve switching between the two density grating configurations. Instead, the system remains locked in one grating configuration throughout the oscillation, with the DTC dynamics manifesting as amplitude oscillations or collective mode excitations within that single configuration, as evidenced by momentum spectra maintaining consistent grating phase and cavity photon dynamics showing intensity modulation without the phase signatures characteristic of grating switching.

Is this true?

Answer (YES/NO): YES